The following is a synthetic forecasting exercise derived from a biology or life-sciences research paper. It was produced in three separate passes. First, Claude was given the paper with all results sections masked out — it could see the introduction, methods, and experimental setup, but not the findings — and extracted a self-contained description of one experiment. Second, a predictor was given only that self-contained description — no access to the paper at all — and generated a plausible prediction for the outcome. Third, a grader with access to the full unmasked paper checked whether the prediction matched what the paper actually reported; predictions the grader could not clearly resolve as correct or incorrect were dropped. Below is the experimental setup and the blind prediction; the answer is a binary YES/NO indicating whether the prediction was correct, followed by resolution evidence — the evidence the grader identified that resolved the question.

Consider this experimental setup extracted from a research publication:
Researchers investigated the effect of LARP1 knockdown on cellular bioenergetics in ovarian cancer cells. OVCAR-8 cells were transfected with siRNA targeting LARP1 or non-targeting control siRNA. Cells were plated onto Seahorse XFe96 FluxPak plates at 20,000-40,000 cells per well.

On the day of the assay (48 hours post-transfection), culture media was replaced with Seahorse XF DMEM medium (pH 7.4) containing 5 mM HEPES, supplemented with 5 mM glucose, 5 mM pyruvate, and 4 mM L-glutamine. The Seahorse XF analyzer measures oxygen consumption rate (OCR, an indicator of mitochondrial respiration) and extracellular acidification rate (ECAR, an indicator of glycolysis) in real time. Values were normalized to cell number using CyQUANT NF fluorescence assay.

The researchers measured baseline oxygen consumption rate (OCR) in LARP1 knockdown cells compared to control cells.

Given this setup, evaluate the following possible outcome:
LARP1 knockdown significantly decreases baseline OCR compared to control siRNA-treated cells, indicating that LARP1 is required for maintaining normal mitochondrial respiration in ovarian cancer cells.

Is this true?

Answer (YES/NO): YES